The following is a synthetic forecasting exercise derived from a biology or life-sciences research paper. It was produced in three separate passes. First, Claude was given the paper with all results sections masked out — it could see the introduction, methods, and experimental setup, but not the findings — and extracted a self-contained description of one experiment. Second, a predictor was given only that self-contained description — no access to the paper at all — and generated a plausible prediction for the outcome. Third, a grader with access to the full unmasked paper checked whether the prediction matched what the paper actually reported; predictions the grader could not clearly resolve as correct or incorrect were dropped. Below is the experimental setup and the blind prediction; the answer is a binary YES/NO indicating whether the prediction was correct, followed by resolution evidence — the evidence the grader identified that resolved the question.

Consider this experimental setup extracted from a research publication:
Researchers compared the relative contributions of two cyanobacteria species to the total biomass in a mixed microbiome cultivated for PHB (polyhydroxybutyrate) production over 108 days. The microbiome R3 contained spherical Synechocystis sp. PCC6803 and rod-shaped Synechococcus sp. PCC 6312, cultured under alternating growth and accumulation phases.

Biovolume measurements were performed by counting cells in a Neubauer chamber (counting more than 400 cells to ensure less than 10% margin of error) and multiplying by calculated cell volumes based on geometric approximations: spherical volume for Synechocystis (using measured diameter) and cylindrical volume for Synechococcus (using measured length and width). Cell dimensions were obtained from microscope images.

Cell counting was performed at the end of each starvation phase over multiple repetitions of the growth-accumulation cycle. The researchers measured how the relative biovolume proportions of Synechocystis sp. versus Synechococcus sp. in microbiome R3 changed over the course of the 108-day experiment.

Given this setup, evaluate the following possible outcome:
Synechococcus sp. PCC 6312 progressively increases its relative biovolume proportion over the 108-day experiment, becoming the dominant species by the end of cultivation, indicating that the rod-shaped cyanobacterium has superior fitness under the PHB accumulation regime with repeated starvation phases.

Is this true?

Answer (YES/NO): NO